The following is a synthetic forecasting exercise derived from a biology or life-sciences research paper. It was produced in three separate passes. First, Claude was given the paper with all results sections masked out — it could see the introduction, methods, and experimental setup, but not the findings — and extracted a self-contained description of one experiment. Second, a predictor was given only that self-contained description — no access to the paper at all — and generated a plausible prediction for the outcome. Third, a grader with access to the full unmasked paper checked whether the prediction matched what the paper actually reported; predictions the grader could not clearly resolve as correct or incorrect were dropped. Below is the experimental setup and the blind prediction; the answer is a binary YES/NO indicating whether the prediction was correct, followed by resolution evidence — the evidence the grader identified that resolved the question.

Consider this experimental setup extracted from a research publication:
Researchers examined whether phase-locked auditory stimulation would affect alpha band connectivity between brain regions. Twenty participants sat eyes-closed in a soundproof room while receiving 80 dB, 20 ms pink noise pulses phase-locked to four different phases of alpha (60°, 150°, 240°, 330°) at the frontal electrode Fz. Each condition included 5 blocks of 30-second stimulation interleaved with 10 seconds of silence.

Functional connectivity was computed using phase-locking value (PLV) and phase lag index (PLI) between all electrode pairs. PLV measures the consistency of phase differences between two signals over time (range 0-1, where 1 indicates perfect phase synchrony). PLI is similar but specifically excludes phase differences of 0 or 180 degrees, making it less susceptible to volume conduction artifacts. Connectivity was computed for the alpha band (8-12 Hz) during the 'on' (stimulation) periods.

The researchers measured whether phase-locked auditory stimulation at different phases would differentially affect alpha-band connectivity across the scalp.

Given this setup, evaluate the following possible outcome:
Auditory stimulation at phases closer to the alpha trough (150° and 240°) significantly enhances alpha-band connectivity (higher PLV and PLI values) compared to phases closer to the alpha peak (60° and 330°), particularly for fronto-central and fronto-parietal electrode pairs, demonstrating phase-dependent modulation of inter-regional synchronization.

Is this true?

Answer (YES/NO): NO